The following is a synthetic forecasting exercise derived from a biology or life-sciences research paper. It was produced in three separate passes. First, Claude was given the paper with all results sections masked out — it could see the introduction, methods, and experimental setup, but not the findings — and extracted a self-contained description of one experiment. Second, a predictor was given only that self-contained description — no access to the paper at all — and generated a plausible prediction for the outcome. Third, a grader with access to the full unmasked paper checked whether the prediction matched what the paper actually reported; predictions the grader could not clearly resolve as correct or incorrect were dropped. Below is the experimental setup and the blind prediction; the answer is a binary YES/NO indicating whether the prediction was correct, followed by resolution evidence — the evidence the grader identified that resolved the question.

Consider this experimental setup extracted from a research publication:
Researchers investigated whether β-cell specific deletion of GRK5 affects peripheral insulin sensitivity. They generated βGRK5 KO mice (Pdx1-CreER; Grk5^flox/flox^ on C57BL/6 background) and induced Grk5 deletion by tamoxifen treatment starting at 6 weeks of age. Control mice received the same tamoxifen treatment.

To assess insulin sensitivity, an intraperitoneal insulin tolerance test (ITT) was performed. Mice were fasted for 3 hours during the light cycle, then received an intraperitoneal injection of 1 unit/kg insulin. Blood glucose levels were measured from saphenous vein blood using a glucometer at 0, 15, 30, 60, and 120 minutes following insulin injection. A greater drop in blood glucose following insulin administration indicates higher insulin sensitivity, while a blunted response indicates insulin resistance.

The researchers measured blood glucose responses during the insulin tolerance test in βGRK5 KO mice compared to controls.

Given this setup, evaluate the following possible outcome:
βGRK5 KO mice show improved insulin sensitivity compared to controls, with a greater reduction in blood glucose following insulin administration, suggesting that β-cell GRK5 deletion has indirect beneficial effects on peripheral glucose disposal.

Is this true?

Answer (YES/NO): NO